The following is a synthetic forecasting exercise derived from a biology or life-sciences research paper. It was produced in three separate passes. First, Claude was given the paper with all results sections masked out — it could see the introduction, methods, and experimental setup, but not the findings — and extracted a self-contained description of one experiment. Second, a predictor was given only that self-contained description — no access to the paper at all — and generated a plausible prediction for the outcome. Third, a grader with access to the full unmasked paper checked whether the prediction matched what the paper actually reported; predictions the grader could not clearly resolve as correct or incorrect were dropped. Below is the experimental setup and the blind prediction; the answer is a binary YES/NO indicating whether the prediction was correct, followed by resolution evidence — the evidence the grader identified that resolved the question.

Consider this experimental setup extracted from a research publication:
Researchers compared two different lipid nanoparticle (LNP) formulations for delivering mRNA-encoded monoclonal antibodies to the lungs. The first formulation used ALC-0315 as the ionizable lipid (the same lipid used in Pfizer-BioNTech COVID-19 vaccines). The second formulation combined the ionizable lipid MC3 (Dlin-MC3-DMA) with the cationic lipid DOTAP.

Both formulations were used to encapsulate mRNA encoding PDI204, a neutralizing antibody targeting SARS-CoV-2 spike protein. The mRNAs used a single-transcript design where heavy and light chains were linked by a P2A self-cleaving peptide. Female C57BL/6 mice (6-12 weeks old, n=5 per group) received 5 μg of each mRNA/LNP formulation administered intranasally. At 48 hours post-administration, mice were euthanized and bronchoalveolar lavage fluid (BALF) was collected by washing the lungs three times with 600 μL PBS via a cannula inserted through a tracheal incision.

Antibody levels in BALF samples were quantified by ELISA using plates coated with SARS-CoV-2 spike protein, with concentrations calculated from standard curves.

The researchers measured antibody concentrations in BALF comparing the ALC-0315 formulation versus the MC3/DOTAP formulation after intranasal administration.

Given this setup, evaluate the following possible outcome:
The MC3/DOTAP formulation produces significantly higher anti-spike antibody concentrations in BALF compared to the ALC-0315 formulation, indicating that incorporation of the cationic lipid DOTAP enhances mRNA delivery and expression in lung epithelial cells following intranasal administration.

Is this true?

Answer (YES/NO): NO